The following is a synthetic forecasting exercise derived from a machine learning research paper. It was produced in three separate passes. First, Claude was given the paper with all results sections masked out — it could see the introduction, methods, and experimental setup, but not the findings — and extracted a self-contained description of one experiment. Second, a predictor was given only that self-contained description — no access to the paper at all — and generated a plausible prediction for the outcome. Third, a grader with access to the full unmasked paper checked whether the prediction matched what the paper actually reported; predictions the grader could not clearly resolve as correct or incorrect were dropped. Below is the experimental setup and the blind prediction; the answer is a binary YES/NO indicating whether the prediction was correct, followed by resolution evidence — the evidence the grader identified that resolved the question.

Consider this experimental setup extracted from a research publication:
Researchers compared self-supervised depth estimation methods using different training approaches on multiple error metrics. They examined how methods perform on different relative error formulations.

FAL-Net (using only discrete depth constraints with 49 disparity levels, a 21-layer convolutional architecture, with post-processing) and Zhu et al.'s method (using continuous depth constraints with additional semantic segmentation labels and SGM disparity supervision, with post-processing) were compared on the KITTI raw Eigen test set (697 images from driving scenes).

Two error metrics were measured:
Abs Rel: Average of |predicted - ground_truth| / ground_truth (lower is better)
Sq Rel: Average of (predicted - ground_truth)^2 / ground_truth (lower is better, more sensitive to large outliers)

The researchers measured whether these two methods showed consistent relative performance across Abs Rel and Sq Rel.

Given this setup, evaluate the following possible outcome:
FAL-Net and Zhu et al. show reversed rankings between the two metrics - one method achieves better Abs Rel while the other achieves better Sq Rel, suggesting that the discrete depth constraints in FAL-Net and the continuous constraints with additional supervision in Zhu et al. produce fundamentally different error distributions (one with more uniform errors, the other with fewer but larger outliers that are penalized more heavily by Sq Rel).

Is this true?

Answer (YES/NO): YES